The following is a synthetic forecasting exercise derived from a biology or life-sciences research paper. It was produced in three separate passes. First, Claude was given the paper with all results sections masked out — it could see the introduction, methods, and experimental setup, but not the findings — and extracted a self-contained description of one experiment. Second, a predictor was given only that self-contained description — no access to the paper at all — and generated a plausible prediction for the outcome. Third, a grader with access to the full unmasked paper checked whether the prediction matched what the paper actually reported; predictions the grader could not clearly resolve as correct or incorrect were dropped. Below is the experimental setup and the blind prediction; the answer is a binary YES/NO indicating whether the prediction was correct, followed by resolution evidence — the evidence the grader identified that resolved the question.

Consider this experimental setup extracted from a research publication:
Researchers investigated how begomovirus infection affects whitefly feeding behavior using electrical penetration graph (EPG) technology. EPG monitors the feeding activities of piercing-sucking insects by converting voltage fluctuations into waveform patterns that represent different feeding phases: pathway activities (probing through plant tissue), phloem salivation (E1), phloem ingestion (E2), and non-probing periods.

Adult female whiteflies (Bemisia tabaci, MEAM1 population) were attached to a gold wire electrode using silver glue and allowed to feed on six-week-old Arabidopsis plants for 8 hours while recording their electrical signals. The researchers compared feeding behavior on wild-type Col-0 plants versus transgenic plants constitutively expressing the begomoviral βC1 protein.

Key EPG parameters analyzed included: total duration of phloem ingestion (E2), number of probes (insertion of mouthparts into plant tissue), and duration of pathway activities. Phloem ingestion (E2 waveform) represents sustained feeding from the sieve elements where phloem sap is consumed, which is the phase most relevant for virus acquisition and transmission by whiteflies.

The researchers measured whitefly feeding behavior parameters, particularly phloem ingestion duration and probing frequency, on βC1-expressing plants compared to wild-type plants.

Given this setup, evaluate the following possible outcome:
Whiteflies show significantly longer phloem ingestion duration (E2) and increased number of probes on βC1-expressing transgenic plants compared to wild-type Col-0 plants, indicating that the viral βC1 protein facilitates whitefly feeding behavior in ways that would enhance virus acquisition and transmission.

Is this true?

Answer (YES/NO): YES